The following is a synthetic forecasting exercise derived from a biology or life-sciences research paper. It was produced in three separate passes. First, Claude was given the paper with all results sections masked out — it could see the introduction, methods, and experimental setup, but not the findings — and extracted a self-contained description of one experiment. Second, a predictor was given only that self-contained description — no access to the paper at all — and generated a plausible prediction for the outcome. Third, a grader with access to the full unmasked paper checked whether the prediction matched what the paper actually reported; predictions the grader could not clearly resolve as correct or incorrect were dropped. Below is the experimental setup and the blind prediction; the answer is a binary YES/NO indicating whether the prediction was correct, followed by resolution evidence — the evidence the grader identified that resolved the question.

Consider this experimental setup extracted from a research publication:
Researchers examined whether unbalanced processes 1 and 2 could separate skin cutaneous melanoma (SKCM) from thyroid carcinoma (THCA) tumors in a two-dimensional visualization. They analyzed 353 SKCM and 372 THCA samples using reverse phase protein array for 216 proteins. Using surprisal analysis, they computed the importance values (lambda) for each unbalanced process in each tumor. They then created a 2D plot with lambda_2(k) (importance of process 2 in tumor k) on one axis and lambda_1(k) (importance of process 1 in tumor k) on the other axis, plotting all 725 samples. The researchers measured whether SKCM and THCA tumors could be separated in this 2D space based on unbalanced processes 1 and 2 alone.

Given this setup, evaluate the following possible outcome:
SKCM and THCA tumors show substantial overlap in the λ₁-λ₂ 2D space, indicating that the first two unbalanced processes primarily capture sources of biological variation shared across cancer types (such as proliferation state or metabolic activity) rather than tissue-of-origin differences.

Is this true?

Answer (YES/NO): NO